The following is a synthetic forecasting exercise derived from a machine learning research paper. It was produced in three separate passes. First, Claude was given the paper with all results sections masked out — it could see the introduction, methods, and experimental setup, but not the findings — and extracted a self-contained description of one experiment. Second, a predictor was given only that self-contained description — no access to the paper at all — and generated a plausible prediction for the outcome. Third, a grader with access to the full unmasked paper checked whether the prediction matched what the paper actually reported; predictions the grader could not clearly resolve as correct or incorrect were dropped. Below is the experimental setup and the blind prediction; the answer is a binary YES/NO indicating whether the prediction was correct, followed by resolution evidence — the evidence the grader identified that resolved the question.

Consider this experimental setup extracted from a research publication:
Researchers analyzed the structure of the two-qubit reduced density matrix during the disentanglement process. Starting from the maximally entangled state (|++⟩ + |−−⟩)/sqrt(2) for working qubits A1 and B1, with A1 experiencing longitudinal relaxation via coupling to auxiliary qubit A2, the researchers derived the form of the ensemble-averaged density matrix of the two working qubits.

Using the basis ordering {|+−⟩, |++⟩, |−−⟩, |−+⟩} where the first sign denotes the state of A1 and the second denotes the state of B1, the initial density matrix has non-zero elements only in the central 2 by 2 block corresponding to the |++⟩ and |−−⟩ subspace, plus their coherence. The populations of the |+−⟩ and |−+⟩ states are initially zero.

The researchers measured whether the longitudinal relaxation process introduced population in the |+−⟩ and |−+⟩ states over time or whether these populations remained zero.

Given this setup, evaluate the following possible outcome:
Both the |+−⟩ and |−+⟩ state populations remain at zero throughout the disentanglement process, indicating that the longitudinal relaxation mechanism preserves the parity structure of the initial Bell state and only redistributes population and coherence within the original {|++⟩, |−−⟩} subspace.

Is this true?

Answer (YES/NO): NO